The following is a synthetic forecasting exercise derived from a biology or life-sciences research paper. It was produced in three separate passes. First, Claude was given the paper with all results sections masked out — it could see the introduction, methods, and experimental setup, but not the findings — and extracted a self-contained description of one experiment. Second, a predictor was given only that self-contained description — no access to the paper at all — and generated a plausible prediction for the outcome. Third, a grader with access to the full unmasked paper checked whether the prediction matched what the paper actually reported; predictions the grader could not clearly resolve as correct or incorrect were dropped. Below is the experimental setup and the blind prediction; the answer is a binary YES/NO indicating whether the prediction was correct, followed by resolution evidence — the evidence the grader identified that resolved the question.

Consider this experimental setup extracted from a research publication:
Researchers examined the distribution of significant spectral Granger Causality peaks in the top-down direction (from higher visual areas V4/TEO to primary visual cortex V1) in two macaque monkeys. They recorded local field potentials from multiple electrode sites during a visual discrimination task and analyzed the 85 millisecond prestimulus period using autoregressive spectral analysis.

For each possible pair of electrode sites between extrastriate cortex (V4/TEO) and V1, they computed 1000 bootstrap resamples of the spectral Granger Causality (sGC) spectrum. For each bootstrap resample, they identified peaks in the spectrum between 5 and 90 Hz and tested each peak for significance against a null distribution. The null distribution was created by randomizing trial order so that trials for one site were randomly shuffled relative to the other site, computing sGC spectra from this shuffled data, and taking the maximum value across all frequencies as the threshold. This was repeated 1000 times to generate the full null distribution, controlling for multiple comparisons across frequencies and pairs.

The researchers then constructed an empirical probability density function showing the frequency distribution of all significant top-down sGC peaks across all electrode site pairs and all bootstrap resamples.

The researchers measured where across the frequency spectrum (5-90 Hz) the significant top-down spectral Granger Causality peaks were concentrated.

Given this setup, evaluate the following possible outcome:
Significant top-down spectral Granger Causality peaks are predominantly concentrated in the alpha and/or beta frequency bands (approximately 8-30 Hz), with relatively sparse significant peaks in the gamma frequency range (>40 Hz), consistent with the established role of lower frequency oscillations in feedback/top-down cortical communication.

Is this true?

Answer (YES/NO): YES